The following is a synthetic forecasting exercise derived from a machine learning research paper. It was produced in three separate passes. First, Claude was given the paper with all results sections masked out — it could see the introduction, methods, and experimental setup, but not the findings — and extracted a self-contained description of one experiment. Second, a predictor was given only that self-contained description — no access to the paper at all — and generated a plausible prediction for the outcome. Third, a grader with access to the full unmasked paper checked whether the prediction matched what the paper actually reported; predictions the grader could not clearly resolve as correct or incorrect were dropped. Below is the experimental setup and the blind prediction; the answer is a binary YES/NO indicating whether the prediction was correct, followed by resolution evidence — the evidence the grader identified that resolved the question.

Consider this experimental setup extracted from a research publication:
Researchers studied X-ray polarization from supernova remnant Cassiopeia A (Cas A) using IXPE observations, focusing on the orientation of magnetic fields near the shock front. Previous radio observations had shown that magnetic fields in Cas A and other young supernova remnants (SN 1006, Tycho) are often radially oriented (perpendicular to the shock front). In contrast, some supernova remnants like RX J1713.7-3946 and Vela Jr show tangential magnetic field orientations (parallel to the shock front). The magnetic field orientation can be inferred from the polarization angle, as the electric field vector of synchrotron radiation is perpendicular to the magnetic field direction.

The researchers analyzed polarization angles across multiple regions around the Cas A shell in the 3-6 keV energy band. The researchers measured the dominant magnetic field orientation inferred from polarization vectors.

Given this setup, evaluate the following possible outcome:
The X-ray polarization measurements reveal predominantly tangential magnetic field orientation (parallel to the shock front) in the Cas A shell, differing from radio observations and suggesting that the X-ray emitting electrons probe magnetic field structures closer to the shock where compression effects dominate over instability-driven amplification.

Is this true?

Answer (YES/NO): NO